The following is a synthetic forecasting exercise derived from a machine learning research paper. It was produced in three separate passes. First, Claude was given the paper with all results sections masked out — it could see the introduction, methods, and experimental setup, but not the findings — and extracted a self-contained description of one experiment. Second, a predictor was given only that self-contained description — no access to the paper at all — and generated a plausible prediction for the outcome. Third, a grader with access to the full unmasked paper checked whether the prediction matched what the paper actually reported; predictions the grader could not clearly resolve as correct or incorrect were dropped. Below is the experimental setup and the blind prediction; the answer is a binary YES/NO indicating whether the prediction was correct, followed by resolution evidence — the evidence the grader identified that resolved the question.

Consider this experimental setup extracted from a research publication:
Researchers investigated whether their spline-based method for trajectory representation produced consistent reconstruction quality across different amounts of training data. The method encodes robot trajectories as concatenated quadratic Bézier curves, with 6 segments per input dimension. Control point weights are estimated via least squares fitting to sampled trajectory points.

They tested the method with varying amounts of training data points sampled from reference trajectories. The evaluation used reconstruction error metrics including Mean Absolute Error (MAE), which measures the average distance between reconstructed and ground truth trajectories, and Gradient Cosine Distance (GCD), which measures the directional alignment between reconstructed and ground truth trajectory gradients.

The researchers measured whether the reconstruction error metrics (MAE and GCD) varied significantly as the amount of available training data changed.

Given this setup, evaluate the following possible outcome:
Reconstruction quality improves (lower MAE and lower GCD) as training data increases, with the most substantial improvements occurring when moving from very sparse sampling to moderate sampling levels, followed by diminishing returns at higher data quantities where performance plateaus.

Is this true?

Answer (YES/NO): NO